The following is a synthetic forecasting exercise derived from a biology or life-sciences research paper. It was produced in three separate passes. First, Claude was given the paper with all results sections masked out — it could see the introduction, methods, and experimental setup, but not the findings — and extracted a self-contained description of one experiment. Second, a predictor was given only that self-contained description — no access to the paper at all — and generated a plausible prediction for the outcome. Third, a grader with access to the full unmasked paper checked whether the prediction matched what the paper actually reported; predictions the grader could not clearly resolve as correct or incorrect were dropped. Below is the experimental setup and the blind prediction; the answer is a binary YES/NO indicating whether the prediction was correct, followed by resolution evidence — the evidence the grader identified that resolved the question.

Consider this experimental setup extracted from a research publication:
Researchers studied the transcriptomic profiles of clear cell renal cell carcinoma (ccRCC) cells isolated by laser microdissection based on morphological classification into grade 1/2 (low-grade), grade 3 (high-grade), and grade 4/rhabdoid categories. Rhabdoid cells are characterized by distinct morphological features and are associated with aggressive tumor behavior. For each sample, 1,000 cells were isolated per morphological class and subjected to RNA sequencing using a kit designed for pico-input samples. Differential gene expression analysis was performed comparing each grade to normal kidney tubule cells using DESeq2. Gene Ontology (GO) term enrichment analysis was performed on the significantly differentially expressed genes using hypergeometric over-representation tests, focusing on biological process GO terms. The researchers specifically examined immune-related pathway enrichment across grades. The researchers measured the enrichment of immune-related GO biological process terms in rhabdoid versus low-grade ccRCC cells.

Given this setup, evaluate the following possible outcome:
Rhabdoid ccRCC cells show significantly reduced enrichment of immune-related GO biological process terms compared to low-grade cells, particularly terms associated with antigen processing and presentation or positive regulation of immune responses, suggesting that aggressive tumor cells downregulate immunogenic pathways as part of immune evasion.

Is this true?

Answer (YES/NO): NO